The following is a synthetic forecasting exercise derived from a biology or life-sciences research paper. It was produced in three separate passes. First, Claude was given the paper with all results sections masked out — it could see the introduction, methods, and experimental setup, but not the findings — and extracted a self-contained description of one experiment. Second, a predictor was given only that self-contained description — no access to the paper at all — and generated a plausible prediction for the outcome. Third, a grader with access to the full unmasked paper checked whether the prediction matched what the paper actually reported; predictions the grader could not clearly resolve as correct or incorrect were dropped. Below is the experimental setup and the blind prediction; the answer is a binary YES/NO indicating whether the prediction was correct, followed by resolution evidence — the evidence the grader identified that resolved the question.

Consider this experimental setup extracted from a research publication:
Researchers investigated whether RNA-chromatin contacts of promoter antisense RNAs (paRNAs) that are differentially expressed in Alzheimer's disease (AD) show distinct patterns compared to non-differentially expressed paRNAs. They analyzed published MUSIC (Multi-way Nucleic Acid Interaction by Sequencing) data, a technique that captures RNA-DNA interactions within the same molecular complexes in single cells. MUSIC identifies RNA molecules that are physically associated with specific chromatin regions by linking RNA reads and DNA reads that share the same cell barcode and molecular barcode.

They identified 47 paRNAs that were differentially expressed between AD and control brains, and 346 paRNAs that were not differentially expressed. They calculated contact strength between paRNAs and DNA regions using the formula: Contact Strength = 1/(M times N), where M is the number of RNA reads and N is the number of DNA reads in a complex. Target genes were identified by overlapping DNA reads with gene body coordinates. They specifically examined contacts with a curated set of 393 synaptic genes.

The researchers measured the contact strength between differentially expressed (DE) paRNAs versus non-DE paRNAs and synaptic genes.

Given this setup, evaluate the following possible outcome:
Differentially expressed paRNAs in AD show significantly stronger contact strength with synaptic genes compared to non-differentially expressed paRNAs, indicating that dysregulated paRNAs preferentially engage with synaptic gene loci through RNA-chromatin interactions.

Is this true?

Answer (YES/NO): YES